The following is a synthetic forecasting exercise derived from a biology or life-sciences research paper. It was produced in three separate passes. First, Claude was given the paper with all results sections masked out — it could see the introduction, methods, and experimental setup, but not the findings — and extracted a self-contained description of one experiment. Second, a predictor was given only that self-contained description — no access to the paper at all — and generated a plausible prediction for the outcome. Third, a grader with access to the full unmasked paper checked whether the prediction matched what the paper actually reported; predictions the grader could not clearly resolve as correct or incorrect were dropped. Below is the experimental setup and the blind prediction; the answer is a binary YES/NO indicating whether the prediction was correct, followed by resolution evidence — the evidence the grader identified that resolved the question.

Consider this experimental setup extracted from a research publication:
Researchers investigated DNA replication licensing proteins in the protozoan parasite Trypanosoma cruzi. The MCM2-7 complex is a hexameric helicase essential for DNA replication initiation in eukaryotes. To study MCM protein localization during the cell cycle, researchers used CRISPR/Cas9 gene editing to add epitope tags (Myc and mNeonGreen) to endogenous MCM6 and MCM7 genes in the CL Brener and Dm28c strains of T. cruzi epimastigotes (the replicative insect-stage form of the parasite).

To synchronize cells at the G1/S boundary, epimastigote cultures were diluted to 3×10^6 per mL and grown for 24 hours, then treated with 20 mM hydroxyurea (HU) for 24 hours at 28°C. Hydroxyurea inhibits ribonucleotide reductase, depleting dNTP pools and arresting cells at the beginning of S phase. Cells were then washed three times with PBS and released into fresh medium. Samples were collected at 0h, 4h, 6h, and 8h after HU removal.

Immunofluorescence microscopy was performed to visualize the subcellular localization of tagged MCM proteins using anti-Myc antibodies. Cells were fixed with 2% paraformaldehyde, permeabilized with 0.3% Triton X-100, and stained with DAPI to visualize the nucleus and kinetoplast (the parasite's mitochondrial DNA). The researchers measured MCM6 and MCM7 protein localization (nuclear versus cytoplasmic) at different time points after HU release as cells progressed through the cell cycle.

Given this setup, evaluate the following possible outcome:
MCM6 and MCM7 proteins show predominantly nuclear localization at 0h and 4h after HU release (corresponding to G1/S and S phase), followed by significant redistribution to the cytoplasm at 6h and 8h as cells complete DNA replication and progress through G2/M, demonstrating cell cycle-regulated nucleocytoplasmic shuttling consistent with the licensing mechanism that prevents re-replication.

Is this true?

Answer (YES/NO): NO